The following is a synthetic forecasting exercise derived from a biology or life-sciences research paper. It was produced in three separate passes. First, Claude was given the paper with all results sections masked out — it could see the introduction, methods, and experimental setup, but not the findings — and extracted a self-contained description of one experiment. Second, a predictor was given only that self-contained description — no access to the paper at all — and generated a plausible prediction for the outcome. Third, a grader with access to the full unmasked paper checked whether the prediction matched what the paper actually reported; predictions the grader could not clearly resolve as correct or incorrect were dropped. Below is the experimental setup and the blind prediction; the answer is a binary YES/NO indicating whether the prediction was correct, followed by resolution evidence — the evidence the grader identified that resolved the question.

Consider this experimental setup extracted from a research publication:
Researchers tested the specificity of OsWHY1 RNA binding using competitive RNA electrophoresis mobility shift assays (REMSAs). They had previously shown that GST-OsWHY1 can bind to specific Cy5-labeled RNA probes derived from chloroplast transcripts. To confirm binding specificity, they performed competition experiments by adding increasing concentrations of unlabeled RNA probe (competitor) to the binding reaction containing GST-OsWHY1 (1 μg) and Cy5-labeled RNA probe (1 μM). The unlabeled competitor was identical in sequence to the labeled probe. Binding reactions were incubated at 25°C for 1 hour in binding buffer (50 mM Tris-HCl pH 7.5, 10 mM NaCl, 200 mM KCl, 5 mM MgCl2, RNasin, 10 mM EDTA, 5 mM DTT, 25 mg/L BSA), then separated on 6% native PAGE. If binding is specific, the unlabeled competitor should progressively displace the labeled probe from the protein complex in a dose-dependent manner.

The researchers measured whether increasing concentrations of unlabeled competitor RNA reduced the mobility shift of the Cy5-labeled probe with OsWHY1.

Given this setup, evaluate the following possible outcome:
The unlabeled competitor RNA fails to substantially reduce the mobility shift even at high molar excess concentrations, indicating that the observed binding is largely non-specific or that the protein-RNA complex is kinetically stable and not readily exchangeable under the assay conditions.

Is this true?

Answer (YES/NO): NO